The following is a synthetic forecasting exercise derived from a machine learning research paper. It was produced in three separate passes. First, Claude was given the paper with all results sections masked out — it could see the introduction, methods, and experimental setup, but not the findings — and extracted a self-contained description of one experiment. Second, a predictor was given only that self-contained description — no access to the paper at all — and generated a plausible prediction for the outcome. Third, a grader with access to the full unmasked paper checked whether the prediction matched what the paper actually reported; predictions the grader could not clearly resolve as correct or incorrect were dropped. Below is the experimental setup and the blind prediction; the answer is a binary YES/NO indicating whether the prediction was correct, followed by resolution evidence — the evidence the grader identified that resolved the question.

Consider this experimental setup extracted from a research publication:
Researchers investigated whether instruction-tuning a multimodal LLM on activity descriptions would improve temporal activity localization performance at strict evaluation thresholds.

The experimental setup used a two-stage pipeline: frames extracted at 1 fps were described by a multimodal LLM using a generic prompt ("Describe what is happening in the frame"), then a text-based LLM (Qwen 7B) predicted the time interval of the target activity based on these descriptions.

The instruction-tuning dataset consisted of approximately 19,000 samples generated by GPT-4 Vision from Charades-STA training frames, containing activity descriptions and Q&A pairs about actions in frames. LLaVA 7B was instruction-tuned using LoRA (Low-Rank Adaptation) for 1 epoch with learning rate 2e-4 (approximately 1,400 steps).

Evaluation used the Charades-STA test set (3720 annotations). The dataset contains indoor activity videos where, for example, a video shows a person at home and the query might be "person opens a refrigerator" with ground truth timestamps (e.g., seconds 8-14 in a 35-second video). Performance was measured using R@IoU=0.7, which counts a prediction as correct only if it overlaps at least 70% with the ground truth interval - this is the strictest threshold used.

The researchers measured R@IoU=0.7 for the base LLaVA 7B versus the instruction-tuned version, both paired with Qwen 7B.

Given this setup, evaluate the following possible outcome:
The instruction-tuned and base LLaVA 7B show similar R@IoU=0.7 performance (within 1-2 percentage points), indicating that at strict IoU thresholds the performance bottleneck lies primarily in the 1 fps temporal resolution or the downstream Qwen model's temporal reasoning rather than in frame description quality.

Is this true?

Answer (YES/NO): NO